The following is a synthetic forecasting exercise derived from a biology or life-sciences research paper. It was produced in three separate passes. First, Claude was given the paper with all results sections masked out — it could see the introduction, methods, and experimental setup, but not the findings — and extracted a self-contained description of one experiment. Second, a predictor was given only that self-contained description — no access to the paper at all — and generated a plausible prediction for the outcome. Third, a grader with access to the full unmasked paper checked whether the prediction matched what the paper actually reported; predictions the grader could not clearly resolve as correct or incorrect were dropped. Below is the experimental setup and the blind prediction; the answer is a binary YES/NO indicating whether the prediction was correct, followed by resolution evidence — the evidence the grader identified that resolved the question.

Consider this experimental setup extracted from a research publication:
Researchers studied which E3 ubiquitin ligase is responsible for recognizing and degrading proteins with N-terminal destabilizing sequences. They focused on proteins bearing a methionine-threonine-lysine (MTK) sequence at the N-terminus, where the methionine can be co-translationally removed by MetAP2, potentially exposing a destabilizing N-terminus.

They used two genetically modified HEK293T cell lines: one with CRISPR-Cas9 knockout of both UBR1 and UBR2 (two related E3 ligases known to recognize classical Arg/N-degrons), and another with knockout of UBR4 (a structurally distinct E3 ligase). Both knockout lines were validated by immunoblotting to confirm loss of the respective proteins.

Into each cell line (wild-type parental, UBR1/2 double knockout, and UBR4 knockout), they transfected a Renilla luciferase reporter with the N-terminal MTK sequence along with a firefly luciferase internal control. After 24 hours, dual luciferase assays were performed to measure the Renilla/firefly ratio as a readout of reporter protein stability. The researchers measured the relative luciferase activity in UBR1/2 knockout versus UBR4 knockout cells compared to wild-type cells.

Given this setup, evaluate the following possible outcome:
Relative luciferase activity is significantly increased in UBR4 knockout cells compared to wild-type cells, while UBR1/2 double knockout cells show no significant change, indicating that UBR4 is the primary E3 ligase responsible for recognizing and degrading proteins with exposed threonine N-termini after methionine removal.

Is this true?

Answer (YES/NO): NO